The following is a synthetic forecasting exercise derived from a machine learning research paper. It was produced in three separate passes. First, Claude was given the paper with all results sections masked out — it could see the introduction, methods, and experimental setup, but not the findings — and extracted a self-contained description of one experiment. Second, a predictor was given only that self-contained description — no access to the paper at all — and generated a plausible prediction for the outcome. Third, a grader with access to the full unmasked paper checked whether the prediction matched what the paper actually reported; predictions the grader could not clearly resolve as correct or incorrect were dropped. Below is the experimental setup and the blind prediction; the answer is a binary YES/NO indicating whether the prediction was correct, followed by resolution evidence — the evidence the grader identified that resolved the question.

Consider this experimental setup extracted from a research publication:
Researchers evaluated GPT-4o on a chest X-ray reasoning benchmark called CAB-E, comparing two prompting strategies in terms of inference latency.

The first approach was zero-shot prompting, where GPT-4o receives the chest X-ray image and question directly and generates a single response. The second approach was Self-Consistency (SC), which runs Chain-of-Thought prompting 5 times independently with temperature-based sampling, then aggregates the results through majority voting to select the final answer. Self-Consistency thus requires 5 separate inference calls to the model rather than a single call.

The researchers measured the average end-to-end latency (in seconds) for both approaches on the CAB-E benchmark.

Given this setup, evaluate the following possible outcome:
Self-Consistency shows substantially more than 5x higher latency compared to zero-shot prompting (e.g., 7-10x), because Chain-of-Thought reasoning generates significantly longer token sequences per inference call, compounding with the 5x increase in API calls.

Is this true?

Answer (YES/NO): NO